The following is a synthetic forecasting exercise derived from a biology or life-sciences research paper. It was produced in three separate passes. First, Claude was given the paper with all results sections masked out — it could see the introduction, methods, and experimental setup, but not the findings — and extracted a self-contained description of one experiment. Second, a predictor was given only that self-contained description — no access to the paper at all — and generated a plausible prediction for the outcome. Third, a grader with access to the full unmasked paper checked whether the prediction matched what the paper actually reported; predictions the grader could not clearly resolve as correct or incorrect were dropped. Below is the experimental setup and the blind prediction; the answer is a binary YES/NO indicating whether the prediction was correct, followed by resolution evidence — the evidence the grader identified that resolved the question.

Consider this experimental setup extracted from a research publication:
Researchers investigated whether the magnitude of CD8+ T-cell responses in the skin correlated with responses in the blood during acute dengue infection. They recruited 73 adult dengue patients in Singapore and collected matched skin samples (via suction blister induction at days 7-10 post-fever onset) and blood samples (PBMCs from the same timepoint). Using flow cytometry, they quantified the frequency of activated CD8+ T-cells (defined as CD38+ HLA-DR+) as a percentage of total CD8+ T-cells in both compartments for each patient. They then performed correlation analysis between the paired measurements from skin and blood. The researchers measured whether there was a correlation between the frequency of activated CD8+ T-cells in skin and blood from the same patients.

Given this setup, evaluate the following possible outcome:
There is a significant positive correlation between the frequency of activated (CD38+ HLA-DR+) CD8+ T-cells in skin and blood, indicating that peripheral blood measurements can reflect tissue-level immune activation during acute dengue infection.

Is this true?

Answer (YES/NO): YES